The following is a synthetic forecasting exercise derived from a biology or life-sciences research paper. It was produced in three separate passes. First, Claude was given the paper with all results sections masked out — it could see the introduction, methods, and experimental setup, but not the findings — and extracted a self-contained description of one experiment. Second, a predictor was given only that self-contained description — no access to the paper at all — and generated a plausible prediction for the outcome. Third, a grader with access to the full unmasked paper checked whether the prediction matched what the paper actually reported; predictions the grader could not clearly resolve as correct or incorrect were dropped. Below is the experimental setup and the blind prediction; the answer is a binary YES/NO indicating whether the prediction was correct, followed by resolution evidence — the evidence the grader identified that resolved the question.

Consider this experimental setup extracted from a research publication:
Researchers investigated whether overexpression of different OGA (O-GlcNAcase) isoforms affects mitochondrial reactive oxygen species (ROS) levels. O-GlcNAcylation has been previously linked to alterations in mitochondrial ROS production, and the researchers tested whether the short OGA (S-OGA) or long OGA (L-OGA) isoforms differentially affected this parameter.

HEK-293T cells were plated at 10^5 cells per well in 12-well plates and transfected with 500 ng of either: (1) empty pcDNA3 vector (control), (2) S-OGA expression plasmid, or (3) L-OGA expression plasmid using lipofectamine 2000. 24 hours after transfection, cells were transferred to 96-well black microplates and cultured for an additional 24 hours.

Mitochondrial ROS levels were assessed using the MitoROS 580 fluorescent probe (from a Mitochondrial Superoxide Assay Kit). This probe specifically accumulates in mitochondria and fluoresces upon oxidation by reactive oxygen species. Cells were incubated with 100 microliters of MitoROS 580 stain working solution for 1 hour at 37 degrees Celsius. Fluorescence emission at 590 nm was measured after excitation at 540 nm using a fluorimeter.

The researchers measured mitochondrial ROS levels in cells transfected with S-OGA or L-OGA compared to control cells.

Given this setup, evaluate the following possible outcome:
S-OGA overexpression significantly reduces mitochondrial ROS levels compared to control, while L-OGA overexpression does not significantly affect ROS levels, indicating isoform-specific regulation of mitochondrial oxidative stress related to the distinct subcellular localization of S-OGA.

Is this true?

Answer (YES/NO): NO